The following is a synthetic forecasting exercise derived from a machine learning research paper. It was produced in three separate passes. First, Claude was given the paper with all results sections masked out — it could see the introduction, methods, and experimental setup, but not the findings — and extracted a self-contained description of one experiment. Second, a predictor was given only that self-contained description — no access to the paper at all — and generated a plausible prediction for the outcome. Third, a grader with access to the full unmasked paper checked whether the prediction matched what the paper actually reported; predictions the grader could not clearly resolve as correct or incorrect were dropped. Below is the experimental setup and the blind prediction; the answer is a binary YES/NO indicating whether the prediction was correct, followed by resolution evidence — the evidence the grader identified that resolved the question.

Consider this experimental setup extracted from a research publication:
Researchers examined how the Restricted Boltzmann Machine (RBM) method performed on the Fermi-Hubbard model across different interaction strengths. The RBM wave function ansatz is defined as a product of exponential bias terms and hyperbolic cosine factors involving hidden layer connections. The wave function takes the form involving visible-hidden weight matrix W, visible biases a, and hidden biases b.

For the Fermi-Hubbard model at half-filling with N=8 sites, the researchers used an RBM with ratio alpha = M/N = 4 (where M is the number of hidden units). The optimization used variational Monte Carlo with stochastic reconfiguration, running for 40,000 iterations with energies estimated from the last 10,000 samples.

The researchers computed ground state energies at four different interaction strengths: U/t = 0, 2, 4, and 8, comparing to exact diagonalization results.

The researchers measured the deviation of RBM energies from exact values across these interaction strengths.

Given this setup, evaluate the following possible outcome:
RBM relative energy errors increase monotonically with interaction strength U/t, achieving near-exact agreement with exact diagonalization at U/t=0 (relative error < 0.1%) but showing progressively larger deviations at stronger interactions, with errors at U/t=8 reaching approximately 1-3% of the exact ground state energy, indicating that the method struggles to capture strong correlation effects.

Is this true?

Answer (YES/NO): NO